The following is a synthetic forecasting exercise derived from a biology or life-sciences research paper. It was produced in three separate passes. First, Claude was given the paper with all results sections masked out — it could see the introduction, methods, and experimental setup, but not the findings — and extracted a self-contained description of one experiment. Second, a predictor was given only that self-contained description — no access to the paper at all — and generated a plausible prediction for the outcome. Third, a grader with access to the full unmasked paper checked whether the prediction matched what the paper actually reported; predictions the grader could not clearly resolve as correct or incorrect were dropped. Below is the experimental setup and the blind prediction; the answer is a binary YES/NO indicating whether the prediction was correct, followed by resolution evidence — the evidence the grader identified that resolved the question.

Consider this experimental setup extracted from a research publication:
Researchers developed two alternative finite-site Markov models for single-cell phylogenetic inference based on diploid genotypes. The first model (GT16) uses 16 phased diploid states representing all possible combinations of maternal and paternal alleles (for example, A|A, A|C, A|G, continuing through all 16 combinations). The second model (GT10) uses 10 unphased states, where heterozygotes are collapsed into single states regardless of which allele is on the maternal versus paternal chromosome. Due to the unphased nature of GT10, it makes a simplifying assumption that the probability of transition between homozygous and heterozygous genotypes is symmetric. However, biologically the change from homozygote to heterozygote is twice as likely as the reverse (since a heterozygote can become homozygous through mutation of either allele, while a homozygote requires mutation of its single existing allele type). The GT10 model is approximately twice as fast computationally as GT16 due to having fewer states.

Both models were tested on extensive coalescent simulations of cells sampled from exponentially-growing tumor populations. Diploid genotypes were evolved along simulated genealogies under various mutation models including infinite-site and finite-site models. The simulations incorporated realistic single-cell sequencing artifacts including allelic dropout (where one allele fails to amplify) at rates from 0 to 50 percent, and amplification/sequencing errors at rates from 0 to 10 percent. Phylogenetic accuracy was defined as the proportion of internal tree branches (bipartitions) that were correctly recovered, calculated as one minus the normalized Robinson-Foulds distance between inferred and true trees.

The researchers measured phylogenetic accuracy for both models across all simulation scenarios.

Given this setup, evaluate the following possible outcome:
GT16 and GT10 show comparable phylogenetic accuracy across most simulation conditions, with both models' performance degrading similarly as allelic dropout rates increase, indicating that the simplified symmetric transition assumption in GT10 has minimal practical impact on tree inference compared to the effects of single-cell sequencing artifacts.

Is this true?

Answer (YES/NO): YES